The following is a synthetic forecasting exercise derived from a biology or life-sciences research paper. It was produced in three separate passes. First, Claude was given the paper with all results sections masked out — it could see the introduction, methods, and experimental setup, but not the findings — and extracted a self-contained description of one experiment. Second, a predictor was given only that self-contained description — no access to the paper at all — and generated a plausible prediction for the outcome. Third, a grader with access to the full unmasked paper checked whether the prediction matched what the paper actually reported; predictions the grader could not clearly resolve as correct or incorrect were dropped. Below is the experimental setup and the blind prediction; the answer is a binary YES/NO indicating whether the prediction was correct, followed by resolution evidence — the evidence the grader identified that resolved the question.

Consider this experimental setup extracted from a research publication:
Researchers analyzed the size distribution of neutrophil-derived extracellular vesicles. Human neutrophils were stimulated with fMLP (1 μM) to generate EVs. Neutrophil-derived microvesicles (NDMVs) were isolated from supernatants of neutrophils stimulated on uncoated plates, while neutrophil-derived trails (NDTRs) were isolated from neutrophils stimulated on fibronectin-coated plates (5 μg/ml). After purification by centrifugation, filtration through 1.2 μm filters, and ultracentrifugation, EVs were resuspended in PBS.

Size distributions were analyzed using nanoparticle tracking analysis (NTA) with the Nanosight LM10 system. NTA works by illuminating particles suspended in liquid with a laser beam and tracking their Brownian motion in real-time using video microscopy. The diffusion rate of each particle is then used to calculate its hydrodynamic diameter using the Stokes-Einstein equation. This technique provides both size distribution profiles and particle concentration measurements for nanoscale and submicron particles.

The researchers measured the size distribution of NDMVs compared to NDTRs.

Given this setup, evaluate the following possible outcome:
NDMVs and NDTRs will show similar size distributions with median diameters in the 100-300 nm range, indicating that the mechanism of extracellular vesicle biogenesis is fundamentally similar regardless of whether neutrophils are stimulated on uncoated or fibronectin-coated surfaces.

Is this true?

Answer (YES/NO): YES